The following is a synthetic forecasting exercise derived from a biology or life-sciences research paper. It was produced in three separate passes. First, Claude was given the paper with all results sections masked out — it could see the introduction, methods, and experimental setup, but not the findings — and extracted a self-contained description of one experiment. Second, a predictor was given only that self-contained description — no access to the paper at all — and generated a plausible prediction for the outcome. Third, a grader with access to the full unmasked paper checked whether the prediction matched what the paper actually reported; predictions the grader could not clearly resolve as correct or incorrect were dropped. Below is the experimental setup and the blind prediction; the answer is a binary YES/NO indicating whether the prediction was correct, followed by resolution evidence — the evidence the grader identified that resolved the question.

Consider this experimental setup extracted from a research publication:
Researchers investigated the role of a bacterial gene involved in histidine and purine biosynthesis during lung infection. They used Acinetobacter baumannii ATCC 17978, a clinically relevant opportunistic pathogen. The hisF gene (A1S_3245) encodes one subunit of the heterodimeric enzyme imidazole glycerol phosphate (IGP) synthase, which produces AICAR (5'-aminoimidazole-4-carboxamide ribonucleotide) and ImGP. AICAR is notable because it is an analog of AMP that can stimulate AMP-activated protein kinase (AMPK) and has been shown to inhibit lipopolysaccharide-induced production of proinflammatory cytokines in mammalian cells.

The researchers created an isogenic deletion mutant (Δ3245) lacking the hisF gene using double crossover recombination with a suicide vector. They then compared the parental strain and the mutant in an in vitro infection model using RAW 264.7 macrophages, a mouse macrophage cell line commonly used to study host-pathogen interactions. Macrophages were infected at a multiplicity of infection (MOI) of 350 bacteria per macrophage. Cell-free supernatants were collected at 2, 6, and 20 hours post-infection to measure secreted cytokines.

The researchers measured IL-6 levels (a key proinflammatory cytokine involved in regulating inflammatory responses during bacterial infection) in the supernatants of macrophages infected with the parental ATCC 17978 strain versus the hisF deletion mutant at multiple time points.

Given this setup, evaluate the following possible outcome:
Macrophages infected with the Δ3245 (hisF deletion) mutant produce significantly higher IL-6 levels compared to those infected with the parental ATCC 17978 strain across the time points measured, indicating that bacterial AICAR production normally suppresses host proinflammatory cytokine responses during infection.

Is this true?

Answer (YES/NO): NO